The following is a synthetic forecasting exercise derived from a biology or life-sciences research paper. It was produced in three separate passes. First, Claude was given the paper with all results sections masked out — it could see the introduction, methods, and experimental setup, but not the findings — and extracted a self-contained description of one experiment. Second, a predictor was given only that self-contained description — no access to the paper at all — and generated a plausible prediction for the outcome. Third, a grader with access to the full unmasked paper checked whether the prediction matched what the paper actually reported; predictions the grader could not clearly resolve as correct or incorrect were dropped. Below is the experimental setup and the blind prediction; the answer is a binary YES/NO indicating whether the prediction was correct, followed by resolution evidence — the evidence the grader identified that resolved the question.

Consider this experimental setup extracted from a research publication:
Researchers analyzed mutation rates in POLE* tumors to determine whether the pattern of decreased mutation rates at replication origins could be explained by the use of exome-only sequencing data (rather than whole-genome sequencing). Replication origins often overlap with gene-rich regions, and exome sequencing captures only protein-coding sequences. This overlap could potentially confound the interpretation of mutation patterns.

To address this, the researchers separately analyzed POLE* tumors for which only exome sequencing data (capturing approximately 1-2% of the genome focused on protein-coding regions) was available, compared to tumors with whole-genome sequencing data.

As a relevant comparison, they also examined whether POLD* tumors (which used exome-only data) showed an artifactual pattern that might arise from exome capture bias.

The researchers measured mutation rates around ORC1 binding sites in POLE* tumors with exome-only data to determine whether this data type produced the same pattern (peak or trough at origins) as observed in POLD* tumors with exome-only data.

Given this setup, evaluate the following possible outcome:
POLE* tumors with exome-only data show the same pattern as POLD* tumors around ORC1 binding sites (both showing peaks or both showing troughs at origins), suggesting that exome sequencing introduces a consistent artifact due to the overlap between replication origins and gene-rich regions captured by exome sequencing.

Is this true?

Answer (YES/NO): NO